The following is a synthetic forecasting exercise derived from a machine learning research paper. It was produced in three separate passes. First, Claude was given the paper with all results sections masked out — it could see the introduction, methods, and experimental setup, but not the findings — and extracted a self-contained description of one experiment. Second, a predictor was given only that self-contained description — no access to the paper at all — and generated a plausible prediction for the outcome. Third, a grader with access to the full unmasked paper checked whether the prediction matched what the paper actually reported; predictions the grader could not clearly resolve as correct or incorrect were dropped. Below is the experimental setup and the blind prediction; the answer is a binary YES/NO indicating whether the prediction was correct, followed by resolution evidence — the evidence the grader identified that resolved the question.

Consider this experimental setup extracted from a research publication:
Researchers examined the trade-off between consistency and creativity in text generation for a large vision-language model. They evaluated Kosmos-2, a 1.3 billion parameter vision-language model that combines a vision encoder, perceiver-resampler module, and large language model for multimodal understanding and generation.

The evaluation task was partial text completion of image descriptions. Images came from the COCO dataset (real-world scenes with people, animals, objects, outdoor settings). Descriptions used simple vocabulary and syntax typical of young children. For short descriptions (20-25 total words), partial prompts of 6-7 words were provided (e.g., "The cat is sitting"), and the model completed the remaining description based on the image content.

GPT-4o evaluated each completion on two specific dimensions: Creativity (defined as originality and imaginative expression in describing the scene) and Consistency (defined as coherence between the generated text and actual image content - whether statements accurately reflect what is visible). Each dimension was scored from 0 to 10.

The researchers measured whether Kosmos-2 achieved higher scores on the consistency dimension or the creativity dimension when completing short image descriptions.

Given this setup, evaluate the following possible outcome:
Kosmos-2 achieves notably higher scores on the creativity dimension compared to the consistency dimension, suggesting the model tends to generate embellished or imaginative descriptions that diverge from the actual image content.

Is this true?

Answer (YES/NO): NO